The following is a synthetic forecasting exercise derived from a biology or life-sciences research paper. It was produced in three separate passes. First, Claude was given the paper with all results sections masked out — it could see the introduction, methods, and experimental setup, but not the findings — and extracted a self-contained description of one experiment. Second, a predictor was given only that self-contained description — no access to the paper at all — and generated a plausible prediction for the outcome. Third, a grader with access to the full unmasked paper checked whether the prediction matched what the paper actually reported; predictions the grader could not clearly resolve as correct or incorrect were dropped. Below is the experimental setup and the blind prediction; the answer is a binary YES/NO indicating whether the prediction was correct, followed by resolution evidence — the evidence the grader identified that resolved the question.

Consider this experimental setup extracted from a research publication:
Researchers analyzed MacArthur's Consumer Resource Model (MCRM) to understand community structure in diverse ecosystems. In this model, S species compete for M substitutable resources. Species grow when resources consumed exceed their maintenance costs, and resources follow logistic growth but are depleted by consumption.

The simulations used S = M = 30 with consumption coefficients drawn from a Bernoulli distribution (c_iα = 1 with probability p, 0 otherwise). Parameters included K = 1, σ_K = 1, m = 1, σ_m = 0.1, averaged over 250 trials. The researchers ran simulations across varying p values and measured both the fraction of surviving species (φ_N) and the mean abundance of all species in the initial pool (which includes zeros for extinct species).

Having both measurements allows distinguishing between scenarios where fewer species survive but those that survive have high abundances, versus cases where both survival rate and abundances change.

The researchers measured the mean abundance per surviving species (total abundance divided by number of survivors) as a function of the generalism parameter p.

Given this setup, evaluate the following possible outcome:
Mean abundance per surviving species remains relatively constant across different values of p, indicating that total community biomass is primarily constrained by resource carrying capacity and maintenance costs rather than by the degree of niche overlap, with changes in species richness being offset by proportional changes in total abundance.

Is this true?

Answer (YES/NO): NO